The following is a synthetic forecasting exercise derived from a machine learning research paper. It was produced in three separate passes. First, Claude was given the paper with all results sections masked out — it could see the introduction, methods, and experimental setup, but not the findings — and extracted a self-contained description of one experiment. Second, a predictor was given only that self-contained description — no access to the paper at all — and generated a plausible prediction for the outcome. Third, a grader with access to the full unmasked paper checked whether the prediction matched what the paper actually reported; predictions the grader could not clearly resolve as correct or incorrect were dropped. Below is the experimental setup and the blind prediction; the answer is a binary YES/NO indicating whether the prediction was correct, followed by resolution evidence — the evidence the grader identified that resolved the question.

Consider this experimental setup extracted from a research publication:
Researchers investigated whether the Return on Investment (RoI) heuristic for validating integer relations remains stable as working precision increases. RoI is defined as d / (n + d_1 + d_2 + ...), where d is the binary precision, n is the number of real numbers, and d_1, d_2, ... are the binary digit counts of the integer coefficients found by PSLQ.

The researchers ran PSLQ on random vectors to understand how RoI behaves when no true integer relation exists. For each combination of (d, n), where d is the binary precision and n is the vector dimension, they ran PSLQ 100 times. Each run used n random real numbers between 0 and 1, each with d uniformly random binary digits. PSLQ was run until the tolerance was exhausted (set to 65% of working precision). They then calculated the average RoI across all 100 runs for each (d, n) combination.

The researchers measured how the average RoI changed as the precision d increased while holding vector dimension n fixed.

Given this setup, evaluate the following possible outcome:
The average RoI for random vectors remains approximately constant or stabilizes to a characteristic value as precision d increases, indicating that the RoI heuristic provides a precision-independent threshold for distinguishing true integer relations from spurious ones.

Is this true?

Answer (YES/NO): YES